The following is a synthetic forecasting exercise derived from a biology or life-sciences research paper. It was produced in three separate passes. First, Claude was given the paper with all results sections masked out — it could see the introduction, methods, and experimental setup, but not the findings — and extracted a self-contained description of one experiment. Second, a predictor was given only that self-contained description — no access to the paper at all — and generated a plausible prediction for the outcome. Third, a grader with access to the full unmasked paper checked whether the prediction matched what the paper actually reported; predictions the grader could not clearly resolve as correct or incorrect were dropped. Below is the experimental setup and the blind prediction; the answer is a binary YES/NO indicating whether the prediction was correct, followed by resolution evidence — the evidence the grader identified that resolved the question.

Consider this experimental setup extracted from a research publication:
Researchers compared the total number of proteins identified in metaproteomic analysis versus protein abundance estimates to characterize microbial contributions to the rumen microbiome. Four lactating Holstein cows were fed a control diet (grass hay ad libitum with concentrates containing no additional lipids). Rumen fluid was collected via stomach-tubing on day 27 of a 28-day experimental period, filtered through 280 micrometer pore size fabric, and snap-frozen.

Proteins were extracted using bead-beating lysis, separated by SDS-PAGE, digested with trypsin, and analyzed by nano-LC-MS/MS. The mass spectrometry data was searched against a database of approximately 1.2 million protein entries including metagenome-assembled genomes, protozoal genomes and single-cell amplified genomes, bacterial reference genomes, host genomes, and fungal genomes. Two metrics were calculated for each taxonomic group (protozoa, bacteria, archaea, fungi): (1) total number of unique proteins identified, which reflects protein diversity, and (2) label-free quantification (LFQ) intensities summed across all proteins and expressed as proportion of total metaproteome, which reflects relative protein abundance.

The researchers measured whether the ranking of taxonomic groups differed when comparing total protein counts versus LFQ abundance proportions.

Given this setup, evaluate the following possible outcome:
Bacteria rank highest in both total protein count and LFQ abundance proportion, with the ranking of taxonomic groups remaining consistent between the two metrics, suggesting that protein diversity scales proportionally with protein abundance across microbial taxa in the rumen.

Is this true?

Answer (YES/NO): NO